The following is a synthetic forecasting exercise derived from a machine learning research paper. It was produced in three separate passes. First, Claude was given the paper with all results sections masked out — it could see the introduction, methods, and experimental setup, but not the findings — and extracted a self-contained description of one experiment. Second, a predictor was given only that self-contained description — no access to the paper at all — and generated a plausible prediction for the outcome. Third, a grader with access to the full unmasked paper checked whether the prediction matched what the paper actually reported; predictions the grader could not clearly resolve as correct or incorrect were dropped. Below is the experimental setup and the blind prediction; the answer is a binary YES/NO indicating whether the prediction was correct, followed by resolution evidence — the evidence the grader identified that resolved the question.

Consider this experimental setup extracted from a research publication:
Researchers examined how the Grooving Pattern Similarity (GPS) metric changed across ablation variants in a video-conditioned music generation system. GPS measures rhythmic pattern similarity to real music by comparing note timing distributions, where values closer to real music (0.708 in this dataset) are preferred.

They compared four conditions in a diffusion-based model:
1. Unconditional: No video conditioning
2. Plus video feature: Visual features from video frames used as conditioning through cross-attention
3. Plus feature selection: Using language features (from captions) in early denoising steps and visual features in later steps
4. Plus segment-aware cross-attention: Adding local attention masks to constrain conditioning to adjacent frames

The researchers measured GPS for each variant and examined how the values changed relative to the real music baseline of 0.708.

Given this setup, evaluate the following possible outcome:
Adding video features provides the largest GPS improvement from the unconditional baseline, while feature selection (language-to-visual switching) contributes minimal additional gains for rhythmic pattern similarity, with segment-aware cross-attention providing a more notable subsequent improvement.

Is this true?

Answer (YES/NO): NO